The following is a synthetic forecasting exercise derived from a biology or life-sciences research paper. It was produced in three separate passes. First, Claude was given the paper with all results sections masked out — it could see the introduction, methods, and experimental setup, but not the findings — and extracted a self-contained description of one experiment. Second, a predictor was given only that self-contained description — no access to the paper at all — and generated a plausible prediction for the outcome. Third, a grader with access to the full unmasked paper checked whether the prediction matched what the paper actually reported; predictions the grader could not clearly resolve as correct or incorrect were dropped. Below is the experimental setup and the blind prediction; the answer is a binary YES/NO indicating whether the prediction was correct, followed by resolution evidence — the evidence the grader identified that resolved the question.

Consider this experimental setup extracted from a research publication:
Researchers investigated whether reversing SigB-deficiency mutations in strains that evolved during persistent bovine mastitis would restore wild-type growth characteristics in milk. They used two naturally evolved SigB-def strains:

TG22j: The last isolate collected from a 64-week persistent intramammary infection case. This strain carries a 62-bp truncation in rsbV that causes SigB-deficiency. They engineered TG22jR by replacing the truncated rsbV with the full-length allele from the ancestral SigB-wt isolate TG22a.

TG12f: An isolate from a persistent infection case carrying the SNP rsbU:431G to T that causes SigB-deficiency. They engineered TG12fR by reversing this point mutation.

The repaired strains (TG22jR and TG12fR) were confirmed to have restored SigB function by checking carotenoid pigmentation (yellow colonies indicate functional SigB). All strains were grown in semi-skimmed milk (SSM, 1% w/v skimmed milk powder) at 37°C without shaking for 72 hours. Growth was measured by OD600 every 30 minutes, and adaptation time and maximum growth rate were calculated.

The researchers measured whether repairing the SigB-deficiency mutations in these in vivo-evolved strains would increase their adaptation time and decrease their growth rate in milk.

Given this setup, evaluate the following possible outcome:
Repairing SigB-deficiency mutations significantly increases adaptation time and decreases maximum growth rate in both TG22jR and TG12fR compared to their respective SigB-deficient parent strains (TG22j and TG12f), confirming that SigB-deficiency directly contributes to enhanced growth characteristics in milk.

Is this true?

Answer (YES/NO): YES